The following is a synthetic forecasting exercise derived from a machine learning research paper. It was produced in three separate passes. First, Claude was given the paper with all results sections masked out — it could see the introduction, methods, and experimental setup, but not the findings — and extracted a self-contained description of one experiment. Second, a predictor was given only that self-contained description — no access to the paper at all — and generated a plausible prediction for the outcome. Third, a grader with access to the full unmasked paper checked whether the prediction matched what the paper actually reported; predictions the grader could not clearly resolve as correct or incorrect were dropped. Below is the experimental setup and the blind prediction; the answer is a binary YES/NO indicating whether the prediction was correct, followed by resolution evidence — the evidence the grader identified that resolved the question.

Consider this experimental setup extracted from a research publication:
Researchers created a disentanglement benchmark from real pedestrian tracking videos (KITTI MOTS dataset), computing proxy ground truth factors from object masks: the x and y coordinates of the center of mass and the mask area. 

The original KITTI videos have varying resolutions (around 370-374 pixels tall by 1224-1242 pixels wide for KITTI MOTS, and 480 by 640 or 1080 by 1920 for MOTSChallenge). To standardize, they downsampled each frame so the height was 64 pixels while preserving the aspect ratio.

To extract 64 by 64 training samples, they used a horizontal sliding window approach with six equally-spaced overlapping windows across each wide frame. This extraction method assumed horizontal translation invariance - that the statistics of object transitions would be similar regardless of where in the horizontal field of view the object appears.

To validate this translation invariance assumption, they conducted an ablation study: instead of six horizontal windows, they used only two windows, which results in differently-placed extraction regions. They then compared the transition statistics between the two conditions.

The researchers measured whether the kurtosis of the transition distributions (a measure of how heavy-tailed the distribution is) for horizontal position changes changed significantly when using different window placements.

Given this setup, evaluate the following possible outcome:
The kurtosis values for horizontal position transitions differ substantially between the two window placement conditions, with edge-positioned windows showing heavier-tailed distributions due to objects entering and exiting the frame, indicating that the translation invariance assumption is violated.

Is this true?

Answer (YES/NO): NO